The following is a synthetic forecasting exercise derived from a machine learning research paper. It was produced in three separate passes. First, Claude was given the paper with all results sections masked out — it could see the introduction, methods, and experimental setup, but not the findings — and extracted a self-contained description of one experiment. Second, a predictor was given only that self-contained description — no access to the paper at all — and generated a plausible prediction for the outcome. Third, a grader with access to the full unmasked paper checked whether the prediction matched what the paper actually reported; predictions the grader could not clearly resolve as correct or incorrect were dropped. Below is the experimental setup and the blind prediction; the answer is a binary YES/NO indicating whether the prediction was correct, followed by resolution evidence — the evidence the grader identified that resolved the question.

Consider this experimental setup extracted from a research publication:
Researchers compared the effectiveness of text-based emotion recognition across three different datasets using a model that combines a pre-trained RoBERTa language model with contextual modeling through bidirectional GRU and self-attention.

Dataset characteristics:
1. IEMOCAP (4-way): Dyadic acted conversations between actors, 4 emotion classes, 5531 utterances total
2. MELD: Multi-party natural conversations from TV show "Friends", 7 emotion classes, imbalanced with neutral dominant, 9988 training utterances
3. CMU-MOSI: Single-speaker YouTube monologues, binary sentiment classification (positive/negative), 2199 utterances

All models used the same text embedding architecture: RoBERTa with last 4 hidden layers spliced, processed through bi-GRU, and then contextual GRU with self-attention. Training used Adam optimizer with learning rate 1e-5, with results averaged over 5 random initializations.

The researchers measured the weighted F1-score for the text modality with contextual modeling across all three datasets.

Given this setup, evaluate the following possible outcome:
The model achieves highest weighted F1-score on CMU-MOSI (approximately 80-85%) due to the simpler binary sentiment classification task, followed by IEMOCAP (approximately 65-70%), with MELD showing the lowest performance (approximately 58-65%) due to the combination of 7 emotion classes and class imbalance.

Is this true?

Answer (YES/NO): NO